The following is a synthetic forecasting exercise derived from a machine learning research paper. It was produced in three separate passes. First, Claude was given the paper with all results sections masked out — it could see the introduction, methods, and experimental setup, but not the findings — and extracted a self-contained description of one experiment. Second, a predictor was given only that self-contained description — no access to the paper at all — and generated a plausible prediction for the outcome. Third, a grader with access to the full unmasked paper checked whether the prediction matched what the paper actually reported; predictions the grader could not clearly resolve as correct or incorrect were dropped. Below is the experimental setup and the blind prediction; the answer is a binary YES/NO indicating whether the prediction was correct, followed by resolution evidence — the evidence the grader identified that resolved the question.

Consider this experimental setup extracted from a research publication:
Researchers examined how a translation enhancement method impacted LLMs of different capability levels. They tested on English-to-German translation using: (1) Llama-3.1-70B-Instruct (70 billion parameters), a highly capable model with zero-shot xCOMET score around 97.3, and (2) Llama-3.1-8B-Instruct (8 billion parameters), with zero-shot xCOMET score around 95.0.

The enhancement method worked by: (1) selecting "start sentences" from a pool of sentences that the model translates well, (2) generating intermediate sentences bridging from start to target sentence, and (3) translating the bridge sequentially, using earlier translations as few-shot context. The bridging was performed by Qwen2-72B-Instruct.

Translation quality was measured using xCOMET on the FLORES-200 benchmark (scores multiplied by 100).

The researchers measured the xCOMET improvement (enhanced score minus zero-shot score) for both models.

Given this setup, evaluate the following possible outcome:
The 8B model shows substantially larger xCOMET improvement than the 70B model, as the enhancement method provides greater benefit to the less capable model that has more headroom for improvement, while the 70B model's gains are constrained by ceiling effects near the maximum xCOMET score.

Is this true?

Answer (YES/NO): YES